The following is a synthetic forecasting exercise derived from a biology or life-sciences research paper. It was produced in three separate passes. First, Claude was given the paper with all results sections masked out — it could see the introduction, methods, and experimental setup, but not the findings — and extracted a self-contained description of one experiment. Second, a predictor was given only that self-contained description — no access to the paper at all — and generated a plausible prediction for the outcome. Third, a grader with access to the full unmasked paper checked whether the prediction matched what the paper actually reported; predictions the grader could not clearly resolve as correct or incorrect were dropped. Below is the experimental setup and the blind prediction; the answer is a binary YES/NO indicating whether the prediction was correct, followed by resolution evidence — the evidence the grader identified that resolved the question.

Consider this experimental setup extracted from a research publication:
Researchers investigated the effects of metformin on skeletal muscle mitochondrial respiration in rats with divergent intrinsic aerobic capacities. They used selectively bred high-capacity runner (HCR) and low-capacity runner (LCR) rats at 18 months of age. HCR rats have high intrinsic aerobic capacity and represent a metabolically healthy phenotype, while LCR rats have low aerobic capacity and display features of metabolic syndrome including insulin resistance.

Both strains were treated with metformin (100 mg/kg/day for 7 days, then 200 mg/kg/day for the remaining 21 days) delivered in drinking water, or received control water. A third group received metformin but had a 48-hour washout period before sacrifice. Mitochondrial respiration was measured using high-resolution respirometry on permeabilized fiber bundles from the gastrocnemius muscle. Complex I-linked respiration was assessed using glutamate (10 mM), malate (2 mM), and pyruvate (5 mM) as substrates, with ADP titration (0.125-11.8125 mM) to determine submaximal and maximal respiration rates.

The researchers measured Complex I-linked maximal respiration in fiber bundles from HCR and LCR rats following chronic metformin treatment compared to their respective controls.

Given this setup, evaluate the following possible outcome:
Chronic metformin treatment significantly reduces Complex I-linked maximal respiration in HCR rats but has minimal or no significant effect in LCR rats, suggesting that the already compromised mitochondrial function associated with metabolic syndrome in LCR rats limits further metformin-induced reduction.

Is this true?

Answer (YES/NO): NO